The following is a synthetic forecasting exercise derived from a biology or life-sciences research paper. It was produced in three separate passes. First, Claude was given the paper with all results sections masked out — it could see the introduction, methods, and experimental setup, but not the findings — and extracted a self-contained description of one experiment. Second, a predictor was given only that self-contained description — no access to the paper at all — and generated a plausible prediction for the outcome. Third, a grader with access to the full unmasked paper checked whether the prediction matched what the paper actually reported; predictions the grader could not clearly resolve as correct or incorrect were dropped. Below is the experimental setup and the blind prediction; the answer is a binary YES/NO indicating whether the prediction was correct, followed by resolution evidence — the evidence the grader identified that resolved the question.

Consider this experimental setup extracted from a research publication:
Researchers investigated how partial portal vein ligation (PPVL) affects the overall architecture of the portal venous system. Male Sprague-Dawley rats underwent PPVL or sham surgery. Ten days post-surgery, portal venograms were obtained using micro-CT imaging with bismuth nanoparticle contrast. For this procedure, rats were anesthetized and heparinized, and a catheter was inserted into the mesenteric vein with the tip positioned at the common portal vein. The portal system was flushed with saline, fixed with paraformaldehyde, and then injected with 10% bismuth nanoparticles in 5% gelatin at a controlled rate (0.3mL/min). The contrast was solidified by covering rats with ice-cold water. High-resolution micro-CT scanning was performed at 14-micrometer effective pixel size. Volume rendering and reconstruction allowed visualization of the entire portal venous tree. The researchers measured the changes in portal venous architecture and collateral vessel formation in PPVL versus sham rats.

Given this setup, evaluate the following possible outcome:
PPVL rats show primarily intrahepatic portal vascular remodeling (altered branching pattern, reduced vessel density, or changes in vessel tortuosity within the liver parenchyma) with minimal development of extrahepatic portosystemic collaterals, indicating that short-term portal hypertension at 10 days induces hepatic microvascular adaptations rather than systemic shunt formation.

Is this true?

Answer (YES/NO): NO